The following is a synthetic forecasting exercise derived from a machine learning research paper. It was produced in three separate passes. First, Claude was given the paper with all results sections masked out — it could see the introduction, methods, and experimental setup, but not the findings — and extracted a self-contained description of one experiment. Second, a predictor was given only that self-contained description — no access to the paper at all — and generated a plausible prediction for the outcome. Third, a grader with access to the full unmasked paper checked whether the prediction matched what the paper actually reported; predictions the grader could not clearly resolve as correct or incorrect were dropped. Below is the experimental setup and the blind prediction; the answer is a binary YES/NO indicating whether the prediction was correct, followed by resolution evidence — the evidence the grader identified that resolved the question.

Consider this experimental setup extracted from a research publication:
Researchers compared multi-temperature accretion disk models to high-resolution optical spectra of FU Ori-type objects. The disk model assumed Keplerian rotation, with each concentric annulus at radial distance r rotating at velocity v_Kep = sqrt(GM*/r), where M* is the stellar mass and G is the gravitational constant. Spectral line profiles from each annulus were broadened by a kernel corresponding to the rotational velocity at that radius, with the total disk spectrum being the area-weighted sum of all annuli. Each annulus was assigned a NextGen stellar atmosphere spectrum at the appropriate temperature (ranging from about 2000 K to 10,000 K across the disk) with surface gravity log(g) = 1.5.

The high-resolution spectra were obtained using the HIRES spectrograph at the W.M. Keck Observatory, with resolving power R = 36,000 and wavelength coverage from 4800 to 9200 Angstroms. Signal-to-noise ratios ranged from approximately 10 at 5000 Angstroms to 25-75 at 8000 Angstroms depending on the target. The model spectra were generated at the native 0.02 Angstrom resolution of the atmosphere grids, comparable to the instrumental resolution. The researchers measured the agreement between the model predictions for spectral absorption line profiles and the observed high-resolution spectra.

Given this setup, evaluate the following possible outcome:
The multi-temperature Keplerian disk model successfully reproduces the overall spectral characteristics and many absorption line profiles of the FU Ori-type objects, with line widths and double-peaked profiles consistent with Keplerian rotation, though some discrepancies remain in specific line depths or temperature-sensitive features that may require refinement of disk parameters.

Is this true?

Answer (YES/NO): YES